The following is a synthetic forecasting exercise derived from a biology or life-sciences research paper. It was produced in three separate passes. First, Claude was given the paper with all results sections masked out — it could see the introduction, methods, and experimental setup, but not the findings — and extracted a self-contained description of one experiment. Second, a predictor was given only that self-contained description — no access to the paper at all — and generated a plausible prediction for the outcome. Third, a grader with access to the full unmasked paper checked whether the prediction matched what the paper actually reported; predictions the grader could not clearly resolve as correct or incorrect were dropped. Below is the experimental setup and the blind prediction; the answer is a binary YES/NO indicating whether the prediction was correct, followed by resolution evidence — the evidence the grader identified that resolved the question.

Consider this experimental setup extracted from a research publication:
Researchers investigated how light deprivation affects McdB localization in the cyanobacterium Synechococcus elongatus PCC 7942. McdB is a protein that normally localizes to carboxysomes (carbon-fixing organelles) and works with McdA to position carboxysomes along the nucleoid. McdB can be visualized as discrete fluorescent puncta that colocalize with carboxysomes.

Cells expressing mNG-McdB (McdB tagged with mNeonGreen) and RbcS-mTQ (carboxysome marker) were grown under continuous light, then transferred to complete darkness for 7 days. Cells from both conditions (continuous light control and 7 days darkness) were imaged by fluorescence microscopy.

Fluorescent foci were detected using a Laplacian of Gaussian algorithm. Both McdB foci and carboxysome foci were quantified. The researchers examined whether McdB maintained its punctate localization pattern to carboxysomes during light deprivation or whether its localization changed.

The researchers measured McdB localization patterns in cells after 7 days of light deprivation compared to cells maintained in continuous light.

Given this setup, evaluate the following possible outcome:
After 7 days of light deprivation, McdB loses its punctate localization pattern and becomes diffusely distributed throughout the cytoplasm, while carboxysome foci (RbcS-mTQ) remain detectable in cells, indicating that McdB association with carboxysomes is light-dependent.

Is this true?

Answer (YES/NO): NO